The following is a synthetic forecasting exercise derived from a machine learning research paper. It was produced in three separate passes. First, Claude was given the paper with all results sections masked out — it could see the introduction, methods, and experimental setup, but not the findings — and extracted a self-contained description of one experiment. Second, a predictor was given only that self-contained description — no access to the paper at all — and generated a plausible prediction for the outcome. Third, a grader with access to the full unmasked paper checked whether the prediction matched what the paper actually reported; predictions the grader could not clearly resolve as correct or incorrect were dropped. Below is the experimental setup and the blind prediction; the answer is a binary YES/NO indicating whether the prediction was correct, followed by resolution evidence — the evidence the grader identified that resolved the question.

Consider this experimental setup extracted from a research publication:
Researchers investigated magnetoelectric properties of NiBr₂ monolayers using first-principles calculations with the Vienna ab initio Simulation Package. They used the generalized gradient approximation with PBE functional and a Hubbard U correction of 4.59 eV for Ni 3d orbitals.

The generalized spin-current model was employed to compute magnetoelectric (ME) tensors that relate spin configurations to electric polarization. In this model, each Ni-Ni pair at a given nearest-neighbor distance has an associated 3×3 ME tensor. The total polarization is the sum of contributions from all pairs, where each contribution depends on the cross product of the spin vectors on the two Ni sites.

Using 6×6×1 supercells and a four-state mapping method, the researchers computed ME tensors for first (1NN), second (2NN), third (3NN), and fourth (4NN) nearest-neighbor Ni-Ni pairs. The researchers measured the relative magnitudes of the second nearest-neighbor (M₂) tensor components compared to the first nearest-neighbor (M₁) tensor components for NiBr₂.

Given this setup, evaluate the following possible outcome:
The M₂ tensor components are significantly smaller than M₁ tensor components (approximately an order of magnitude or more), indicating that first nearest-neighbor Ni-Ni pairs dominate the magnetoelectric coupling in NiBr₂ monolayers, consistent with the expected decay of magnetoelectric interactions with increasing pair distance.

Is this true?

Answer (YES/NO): NO